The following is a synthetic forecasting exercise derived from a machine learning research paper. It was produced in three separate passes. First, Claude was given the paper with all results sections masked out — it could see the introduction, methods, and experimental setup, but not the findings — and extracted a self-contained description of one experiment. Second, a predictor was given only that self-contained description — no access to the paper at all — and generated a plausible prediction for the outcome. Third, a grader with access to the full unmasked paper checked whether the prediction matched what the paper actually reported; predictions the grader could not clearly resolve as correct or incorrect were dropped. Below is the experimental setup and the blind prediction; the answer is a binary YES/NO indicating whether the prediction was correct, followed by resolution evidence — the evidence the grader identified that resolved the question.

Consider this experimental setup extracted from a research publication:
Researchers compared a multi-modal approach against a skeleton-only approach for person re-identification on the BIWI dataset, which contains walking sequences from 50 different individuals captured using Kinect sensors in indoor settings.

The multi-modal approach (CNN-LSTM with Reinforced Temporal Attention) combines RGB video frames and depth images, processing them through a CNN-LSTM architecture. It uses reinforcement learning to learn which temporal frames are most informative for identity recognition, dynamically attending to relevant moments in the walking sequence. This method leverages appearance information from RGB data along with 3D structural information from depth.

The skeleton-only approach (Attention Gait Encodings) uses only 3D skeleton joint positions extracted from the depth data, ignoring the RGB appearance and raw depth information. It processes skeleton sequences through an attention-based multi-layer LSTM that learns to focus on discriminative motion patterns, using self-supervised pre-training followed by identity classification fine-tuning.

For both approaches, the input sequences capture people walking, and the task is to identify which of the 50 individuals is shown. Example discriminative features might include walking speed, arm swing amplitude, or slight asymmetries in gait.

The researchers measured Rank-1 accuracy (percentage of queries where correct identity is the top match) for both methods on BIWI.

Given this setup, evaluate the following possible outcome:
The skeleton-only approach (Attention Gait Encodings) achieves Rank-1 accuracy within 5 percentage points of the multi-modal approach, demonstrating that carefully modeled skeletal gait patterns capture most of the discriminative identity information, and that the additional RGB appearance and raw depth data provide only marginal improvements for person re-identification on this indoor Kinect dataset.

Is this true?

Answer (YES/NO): NO